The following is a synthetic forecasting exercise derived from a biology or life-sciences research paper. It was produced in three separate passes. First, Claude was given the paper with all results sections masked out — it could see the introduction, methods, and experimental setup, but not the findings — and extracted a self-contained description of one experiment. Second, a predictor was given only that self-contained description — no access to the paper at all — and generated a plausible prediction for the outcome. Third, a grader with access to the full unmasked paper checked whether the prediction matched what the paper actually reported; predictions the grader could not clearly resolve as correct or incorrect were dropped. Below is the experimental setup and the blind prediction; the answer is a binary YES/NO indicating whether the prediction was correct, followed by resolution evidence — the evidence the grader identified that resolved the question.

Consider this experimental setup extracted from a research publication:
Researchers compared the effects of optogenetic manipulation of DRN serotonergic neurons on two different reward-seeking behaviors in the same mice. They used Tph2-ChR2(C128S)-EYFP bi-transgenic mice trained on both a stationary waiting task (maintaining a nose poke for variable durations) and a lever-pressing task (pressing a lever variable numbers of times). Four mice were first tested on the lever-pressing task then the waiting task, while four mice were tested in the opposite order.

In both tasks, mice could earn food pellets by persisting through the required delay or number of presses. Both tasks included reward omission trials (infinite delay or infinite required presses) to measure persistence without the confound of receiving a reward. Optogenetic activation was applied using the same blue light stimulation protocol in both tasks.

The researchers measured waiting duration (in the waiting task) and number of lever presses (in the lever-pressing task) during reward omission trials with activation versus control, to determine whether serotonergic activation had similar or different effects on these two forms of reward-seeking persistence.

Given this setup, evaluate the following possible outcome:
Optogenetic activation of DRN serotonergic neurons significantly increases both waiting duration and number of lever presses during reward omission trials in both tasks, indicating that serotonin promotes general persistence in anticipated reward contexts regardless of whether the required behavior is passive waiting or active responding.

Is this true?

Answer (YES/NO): NO